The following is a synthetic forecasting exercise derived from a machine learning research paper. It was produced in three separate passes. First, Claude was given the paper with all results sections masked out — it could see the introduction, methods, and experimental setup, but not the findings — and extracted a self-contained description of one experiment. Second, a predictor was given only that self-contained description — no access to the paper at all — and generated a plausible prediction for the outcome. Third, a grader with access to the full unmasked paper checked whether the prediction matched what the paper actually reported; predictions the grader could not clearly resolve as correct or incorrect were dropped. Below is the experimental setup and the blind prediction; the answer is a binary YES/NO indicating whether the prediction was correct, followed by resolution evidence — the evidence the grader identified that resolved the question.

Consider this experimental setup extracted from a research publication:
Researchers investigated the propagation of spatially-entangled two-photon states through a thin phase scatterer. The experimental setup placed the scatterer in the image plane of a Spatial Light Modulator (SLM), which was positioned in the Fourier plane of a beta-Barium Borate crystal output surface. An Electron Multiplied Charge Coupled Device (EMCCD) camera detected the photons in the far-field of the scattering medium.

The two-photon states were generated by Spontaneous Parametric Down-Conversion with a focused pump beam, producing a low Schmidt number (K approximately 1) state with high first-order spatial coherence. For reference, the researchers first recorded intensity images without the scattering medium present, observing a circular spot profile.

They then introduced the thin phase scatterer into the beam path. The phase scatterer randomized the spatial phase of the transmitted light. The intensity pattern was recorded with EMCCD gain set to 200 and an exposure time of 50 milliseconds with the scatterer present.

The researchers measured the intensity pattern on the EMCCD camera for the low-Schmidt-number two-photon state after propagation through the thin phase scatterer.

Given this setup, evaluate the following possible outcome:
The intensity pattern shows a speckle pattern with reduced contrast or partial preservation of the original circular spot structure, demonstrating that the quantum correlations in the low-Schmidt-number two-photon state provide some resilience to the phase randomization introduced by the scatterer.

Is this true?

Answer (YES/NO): NO